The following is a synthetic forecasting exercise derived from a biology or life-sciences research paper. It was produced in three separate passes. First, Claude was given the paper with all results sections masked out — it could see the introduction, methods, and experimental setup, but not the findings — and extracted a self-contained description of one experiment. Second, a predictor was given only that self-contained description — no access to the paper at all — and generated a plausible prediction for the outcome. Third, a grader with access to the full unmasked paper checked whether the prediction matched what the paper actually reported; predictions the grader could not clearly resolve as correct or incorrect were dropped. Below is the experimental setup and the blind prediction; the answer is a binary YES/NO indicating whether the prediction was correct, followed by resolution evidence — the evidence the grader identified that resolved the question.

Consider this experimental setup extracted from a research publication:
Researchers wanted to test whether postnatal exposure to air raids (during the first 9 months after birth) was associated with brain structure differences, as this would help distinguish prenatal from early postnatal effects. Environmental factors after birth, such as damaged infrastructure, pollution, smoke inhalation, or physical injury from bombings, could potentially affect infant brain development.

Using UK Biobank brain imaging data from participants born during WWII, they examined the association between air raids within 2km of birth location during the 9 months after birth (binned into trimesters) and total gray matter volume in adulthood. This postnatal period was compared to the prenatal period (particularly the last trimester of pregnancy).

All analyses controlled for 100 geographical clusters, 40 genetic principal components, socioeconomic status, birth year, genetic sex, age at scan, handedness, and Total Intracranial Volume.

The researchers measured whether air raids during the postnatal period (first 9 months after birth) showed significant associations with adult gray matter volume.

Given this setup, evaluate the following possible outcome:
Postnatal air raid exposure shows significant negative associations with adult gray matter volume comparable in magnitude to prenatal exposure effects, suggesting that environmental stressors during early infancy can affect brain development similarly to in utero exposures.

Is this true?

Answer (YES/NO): NO